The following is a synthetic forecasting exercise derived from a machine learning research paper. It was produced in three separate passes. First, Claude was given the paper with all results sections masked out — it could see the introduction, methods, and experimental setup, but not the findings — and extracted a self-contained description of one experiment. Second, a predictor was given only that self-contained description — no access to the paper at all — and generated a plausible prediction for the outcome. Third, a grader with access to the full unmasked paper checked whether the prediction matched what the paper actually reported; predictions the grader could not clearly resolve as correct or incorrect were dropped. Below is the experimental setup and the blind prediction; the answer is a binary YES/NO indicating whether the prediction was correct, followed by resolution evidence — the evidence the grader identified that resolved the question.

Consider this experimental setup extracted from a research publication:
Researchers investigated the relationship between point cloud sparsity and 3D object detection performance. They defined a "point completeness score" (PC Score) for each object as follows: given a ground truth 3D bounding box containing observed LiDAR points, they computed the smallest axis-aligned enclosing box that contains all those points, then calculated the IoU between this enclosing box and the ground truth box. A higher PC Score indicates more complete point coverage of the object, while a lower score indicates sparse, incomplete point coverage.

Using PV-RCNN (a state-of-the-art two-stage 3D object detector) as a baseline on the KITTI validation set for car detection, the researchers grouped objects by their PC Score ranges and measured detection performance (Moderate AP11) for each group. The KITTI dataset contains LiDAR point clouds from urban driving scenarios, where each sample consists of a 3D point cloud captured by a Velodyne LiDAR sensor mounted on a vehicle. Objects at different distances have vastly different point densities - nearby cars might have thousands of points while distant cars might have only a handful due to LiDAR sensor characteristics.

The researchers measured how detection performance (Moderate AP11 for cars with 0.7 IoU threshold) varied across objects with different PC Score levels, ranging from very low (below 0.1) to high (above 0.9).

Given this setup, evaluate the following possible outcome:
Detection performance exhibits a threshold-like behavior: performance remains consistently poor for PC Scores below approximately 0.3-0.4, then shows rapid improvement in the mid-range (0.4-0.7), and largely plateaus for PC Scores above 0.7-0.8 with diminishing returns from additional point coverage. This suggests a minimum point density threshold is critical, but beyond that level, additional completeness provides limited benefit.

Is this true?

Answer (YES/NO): NO